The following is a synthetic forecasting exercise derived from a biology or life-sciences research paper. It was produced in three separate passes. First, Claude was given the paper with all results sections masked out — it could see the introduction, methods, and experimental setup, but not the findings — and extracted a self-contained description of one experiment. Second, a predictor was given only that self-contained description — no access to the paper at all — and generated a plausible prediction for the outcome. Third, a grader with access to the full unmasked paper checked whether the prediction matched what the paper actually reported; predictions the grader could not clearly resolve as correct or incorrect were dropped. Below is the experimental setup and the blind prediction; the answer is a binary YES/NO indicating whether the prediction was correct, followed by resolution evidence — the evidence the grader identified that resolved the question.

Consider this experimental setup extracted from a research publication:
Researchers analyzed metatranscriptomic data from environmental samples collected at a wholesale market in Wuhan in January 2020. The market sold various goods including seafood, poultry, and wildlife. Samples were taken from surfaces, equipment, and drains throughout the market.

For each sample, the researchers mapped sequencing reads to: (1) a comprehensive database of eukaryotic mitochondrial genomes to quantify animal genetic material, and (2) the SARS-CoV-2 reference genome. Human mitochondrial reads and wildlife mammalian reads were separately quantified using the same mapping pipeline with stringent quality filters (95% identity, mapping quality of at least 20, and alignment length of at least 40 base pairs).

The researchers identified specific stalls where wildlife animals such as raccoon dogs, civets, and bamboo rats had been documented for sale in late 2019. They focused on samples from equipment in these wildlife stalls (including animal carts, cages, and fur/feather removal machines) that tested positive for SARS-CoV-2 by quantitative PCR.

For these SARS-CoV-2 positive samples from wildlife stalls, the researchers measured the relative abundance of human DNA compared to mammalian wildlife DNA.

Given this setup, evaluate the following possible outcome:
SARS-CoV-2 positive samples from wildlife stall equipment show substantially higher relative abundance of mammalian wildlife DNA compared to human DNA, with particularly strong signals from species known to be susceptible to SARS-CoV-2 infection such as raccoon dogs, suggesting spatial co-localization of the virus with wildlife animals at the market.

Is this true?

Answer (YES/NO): YES